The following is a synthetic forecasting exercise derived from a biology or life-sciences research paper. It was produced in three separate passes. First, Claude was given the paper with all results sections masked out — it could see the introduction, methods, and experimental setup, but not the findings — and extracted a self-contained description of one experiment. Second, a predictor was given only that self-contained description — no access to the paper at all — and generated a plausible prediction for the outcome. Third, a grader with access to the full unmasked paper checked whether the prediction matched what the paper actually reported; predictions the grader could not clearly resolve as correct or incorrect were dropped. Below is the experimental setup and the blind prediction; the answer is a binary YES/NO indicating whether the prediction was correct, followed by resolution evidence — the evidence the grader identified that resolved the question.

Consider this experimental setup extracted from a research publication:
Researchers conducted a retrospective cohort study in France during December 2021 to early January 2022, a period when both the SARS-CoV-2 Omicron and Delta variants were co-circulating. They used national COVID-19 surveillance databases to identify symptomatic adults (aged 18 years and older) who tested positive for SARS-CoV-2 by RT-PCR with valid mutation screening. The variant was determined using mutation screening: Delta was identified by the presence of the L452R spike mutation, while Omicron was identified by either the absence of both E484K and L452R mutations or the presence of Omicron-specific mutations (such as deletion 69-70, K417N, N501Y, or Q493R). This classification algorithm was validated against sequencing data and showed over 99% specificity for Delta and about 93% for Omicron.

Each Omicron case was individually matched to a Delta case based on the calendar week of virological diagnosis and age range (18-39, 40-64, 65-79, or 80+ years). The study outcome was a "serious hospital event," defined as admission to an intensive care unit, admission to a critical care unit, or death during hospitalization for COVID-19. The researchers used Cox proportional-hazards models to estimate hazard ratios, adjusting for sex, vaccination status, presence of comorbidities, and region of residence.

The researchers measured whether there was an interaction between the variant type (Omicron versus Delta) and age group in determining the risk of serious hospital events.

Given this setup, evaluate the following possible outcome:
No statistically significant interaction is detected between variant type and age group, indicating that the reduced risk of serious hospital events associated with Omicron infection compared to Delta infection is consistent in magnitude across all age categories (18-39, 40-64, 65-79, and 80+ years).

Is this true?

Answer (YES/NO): NO